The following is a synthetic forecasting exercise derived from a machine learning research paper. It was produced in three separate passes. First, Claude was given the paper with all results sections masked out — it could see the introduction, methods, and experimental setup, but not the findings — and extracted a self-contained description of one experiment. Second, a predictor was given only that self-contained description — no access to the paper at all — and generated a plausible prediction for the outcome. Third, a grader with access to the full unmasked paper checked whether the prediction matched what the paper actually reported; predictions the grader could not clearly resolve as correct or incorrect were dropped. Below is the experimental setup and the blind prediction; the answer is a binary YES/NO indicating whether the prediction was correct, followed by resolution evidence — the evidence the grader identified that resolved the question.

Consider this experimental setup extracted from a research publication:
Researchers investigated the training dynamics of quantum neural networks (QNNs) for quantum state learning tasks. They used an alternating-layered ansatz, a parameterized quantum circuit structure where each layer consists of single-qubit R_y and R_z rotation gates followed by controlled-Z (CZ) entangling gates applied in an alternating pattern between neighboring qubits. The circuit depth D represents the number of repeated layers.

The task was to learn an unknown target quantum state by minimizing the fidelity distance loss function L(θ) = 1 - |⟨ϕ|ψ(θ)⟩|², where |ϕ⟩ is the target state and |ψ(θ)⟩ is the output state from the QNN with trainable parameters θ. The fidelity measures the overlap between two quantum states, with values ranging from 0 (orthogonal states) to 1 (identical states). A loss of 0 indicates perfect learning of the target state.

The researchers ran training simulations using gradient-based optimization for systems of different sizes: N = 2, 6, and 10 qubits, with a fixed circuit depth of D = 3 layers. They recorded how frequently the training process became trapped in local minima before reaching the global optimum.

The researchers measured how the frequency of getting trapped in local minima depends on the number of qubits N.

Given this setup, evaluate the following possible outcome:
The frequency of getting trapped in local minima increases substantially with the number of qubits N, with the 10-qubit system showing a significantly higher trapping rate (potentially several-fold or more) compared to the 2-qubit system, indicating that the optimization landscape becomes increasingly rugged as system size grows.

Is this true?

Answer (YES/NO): YES